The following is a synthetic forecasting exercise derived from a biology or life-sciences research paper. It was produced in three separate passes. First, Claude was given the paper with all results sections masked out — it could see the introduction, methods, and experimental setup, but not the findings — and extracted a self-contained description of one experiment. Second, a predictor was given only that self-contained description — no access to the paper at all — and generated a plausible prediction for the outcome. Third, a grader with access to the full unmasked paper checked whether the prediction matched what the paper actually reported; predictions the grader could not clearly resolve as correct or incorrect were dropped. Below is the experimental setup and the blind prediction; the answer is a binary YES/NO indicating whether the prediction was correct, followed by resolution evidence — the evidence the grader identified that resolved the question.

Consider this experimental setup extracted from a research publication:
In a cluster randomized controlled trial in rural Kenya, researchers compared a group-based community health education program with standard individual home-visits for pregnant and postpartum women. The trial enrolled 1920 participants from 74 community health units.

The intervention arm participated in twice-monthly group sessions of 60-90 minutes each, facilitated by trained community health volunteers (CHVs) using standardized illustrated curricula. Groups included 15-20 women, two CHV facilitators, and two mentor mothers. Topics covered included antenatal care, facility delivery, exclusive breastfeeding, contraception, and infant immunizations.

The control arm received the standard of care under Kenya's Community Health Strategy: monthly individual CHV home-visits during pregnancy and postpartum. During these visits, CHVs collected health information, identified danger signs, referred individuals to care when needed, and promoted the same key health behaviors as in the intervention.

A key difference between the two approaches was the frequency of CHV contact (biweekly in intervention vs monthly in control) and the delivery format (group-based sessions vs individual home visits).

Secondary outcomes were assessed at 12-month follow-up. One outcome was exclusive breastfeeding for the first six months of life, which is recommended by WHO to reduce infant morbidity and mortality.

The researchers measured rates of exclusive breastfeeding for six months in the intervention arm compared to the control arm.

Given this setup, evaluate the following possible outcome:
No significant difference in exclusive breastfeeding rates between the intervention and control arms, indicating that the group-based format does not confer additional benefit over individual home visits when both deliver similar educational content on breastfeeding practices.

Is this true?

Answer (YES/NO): NO